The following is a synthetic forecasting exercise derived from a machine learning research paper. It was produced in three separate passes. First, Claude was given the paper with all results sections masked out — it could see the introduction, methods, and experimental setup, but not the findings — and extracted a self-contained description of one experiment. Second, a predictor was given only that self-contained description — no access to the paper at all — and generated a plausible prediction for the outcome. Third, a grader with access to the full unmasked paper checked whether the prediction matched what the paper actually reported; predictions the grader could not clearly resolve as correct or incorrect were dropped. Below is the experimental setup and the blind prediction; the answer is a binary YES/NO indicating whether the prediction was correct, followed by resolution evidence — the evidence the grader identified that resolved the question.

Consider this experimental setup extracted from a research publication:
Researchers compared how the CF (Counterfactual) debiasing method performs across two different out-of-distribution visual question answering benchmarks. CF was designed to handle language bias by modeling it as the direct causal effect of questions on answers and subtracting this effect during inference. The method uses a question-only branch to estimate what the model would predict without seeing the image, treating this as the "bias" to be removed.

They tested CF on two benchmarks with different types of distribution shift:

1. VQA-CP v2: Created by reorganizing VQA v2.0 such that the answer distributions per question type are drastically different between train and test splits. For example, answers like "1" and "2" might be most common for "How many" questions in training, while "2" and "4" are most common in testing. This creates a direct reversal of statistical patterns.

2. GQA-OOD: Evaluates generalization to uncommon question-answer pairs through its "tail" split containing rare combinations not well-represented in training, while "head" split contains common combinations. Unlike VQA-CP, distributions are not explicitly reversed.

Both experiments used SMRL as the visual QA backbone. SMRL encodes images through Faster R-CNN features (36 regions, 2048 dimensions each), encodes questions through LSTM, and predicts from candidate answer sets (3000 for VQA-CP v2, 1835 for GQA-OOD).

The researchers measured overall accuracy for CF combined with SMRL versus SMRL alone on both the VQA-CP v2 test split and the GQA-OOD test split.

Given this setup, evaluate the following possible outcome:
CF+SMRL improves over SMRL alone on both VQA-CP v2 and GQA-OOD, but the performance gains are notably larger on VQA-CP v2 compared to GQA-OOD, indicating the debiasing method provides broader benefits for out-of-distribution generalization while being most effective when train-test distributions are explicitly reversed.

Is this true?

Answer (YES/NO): NO